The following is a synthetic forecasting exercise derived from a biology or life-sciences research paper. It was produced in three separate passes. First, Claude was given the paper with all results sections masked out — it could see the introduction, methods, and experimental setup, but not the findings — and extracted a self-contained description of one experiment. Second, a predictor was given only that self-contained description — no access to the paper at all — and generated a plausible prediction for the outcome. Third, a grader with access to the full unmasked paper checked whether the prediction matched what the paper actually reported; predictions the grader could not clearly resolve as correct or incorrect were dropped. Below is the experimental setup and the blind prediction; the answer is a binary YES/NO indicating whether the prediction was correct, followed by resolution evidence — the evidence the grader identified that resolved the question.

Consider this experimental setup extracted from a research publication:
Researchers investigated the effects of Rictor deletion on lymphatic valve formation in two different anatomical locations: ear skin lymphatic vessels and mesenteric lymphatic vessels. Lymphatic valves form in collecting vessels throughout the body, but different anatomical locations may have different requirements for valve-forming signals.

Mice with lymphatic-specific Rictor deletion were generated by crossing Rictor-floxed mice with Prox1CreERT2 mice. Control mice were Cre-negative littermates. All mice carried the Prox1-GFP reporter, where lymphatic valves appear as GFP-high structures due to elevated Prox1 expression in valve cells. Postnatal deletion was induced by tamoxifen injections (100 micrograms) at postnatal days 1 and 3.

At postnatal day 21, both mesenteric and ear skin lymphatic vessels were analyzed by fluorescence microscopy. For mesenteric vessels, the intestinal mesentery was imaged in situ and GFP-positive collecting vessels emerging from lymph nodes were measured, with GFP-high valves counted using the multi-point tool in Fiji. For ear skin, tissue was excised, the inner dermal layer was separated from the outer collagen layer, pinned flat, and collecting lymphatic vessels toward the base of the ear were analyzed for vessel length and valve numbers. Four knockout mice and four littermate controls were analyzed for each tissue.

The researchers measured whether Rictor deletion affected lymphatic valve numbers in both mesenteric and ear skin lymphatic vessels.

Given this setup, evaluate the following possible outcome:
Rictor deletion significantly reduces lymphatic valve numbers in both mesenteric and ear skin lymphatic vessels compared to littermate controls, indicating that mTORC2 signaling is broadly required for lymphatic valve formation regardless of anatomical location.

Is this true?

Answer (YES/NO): YES